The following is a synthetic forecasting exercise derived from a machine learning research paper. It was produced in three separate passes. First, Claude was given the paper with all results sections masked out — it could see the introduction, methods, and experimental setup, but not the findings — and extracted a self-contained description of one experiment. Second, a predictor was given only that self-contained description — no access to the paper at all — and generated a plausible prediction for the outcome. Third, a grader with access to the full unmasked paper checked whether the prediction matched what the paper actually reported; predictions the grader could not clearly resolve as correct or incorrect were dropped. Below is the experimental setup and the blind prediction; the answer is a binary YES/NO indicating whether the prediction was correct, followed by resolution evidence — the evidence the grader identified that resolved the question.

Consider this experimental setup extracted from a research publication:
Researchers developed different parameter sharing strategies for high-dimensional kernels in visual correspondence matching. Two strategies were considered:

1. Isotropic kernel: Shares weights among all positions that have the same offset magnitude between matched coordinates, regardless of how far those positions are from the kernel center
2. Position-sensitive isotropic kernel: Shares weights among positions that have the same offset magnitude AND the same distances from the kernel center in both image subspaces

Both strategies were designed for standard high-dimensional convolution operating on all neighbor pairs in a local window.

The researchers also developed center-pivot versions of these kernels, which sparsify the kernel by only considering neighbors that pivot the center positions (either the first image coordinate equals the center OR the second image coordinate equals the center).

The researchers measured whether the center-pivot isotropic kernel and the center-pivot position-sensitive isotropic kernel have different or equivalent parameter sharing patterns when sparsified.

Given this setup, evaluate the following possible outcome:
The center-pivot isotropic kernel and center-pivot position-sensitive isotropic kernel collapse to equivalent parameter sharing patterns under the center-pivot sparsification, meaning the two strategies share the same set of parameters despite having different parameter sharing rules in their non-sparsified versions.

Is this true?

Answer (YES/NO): YES